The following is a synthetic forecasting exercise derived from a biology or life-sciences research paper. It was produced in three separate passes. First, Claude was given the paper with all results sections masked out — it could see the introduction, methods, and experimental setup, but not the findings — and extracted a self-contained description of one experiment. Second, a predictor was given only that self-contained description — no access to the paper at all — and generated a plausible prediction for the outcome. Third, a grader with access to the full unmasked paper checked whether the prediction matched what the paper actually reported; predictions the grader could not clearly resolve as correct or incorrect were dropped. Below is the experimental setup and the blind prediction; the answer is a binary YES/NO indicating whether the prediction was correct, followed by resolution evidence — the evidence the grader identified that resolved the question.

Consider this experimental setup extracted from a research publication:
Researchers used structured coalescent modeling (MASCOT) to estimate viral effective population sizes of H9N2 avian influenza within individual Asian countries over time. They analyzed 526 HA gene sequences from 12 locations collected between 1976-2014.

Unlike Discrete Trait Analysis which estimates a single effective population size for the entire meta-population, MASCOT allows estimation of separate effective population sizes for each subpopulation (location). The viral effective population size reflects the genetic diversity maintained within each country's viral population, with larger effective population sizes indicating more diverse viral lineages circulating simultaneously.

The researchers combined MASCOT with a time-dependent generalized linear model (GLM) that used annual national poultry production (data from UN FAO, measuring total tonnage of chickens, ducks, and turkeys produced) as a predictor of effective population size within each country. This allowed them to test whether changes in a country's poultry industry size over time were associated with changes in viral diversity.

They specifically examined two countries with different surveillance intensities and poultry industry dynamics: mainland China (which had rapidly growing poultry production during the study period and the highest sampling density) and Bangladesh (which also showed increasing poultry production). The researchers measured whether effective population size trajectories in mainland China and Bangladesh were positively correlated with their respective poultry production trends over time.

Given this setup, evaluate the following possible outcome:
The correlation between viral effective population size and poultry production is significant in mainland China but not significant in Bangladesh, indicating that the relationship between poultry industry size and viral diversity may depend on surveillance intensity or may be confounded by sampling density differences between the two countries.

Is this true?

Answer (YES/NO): NO